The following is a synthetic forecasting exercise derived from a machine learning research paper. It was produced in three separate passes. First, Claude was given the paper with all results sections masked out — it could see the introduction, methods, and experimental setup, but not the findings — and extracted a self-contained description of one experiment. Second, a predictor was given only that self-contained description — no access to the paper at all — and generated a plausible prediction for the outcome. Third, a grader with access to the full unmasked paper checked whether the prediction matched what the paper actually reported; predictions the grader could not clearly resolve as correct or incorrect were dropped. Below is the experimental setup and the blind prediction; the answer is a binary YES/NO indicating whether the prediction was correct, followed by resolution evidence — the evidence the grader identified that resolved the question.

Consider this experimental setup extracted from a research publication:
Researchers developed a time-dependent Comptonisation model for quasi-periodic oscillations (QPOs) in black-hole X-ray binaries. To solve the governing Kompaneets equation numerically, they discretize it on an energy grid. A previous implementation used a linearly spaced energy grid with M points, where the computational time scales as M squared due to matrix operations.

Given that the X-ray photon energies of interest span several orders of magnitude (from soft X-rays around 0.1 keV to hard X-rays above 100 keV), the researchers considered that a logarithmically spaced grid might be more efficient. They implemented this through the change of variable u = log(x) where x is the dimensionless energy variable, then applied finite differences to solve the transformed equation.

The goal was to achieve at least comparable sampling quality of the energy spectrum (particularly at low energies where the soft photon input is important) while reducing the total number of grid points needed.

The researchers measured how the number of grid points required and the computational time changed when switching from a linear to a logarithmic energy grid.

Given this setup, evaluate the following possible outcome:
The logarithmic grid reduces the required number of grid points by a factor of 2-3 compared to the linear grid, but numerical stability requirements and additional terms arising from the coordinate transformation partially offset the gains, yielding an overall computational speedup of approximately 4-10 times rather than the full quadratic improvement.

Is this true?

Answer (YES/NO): NO